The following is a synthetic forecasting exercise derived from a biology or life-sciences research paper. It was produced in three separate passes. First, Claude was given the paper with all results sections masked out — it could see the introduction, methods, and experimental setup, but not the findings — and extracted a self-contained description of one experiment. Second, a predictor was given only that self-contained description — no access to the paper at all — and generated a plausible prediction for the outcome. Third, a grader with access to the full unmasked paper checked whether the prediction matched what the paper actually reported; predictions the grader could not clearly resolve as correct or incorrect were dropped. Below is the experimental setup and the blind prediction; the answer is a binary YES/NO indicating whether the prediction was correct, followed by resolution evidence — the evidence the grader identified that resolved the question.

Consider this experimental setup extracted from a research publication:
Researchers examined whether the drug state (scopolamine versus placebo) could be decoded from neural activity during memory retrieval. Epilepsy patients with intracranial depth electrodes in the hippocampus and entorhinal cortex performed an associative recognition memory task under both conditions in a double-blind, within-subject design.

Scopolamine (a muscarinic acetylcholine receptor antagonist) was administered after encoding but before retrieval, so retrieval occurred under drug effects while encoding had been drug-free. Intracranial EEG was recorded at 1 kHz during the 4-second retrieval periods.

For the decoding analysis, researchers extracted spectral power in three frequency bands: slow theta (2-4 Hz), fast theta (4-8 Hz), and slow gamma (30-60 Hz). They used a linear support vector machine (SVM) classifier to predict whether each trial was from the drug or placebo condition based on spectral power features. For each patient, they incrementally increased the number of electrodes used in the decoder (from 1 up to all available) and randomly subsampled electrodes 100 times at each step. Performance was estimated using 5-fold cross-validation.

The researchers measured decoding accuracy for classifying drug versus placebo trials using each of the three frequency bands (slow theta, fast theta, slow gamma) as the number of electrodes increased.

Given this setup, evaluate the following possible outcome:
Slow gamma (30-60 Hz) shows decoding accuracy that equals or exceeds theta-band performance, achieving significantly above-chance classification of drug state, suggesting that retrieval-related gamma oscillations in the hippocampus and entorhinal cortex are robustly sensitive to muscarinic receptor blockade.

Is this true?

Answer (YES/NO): NO